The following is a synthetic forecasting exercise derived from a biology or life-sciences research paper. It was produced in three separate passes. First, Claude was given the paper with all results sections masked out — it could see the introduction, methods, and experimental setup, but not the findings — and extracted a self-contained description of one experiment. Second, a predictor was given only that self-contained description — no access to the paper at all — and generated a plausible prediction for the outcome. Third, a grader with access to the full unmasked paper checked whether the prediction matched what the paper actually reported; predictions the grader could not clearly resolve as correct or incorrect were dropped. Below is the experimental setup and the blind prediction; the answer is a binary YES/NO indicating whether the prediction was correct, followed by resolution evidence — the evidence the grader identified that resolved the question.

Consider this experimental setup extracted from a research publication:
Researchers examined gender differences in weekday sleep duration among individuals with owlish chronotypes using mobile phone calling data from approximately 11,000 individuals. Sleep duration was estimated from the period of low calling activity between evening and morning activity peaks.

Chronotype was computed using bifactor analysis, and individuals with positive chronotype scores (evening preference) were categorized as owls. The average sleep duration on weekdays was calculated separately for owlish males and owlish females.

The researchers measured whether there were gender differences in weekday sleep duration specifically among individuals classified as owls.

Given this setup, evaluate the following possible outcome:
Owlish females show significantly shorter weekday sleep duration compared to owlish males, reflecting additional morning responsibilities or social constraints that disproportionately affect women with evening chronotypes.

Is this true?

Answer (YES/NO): YES